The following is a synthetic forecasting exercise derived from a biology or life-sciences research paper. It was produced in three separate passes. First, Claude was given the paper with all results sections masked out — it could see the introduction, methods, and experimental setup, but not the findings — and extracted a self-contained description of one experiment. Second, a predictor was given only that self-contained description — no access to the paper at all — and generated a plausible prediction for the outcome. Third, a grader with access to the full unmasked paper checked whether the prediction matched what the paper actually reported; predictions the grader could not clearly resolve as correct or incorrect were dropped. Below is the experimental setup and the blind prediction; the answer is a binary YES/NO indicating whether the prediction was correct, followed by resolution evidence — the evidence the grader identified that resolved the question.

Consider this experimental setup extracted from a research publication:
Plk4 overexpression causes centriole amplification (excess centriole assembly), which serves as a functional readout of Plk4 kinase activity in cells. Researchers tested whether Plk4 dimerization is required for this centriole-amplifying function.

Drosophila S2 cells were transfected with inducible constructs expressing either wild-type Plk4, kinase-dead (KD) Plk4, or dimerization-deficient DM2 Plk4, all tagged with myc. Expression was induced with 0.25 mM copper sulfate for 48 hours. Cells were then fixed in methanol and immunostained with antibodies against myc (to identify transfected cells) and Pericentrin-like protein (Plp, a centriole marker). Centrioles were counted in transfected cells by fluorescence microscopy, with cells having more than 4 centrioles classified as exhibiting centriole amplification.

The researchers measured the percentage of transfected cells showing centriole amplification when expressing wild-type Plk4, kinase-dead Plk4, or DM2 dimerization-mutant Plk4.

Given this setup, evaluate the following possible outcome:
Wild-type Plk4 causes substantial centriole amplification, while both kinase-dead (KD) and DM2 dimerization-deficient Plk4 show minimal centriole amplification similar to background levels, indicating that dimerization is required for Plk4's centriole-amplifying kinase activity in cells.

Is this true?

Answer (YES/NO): NO